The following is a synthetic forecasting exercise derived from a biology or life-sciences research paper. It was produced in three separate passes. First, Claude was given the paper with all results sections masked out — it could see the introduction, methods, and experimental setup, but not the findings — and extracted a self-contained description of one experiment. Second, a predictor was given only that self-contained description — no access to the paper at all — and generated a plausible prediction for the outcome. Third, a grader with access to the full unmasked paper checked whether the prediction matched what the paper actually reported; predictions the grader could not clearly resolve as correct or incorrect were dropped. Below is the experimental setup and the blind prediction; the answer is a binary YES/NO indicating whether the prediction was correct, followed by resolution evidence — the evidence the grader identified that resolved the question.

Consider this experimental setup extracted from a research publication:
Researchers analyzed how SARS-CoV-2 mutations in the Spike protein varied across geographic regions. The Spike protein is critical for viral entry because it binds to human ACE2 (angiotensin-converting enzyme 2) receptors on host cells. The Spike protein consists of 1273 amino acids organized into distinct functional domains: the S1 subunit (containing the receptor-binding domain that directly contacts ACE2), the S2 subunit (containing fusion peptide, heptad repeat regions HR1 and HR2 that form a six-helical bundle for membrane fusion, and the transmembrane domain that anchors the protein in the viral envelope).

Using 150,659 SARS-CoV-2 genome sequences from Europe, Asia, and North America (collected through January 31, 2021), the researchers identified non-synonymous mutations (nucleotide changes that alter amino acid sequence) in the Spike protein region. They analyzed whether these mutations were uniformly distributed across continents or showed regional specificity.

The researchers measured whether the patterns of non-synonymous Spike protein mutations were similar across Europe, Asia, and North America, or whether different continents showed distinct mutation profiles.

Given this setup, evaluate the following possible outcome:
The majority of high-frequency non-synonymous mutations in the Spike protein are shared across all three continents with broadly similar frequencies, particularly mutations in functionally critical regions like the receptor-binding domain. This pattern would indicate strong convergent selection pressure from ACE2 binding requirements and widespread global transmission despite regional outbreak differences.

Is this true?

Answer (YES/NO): NO